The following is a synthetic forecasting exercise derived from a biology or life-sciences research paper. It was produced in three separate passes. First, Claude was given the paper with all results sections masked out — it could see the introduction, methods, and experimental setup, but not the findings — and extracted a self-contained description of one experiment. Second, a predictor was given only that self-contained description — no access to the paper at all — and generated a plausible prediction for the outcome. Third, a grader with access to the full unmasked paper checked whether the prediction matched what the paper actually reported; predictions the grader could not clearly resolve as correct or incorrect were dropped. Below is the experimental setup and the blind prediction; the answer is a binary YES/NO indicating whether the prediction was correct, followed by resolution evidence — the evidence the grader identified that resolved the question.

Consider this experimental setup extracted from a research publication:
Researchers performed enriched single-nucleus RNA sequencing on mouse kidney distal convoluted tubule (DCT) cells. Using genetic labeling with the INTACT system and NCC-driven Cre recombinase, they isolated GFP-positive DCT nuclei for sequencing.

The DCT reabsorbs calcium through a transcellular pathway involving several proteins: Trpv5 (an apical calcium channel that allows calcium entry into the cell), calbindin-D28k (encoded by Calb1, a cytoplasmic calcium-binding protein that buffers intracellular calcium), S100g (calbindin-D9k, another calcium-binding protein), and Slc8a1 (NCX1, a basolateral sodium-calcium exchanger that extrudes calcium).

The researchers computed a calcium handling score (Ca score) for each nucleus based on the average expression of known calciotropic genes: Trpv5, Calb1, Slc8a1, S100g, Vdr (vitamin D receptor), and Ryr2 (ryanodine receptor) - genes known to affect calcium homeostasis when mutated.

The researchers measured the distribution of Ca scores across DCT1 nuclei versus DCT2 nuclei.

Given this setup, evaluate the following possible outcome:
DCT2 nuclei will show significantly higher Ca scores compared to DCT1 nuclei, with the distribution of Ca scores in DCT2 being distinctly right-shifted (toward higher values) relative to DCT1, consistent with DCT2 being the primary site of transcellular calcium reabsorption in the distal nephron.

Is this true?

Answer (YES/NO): YES